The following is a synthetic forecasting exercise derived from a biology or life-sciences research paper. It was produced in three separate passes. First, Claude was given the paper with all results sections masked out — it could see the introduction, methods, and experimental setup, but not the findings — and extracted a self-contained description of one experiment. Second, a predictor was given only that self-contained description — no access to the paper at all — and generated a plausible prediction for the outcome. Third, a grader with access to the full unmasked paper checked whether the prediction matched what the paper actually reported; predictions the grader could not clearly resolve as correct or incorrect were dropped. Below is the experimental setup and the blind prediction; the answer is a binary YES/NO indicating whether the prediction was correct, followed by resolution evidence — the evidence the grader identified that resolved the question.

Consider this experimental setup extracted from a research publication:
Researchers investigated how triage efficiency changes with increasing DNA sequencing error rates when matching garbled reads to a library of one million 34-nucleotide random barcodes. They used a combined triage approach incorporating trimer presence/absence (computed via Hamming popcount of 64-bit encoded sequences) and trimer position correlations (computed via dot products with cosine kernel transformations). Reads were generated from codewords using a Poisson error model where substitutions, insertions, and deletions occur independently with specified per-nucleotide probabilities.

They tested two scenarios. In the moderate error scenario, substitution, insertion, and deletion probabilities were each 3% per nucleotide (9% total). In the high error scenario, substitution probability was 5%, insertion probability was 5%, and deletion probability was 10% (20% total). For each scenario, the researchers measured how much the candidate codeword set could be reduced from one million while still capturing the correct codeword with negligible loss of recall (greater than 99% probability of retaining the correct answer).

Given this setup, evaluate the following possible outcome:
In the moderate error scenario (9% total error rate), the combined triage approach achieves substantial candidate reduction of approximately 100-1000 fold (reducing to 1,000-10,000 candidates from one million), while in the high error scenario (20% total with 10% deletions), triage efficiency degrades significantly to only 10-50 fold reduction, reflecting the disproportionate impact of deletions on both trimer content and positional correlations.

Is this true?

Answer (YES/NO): YES